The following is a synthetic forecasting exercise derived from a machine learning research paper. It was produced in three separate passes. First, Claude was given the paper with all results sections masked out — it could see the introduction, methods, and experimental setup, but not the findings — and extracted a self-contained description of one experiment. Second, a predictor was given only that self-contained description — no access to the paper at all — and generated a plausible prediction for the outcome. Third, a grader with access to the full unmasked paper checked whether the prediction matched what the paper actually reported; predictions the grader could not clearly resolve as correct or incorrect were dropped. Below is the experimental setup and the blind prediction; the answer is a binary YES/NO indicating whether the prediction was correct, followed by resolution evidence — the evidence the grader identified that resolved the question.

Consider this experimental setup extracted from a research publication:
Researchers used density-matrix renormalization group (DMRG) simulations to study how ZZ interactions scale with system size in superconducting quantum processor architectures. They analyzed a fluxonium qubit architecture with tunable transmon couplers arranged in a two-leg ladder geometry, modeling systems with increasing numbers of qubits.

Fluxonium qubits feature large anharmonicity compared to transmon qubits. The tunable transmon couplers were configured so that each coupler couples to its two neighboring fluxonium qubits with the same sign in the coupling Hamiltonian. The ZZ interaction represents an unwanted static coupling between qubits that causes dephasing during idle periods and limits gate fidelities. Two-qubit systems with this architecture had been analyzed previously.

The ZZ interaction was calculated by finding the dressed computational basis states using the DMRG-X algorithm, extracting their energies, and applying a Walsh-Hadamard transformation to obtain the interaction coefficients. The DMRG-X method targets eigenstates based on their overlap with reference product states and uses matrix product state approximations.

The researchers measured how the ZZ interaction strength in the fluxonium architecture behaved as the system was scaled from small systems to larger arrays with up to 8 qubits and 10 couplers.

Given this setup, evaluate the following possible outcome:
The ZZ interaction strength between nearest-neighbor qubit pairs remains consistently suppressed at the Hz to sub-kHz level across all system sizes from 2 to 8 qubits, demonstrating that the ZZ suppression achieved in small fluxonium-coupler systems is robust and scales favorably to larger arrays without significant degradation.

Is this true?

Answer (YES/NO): NO